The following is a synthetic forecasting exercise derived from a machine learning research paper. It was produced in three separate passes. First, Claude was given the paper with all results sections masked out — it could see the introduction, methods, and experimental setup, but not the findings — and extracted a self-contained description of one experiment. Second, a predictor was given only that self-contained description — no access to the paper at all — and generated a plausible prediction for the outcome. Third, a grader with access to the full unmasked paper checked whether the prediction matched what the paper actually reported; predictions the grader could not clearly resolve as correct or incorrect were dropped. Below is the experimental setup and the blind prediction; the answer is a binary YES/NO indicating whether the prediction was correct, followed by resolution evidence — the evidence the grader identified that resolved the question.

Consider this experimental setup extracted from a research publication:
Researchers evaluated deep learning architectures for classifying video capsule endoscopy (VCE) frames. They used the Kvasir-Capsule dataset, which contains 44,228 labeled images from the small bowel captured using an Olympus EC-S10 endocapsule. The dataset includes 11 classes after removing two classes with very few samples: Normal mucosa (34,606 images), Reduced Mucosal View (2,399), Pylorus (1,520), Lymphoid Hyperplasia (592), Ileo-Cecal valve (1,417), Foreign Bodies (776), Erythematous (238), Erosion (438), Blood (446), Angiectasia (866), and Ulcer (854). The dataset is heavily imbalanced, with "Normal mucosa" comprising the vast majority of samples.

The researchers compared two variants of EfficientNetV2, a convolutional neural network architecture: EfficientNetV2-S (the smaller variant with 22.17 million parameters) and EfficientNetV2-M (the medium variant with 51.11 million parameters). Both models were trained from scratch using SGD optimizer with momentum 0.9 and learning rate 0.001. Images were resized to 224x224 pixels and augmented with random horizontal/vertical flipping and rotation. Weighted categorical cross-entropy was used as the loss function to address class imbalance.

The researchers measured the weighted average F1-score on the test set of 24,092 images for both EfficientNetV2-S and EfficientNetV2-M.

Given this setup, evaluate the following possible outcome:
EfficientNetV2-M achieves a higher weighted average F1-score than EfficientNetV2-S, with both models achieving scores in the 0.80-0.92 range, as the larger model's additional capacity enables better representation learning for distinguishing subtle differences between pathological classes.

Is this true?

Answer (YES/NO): NO